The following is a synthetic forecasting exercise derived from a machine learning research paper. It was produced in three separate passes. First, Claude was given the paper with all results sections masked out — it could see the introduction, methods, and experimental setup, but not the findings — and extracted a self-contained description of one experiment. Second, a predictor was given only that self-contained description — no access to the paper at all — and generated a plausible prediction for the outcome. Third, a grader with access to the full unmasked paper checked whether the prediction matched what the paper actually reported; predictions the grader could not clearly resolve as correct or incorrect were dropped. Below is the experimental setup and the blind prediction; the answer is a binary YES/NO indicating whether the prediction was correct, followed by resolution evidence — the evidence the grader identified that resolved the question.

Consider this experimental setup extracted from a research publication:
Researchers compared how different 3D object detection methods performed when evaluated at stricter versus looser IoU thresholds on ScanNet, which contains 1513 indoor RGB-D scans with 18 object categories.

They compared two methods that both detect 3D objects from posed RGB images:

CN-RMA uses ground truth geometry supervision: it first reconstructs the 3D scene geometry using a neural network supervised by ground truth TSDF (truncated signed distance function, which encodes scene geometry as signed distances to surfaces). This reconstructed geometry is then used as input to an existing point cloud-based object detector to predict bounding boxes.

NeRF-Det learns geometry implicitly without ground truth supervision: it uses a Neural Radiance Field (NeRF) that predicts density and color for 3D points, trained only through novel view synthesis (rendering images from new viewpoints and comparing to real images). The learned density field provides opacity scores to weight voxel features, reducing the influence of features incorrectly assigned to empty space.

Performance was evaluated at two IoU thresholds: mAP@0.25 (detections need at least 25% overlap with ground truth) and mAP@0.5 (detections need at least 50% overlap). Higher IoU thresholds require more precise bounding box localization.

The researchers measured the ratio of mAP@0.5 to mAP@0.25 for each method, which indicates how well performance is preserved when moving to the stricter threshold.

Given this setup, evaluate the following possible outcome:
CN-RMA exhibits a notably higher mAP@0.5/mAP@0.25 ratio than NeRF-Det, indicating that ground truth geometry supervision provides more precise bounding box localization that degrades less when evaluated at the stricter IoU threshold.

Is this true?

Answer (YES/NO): YES